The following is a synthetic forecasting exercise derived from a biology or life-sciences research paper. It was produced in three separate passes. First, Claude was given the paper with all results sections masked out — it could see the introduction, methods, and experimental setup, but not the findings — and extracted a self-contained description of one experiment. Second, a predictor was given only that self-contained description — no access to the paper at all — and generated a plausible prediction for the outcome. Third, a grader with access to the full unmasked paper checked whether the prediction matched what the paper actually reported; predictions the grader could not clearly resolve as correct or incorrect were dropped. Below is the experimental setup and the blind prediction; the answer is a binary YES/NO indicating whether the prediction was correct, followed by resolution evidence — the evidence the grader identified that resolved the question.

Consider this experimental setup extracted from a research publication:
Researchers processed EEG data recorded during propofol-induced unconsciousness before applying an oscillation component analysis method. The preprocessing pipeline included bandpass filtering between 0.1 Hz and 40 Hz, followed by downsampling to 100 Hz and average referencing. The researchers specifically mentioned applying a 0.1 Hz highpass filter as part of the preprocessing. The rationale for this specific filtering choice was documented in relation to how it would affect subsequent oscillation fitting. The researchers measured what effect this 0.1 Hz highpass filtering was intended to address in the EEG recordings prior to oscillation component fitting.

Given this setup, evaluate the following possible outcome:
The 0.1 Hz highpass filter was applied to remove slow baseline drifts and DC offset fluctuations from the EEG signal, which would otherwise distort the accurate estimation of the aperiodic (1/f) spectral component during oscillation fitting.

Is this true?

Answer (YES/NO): NO